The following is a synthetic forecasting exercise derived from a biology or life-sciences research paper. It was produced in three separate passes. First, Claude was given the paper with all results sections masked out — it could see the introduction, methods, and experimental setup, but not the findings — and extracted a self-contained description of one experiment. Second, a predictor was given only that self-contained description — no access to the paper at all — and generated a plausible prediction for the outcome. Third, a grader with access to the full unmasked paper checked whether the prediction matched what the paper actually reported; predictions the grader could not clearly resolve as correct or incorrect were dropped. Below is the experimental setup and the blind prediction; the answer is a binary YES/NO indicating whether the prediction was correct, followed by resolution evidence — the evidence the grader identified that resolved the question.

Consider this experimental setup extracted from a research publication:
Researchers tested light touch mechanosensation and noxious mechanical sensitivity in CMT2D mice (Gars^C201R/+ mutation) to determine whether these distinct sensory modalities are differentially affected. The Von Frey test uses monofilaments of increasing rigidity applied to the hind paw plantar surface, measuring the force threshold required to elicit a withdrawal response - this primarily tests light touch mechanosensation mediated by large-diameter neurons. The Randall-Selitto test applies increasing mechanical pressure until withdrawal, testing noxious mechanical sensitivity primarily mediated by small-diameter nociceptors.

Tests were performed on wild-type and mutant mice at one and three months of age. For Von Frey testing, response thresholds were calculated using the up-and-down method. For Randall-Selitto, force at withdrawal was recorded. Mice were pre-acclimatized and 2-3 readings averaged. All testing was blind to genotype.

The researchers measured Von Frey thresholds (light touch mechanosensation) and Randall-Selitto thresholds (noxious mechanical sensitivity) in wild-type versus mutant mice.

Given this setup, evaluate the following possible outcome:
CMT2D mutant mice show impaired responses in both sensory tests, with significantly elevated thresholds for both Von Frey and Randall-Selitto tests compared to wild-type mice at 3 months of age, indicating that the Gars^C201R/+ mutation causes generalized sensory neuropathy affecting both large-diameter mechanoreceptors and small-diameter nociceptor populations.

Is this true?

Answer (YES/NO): NO